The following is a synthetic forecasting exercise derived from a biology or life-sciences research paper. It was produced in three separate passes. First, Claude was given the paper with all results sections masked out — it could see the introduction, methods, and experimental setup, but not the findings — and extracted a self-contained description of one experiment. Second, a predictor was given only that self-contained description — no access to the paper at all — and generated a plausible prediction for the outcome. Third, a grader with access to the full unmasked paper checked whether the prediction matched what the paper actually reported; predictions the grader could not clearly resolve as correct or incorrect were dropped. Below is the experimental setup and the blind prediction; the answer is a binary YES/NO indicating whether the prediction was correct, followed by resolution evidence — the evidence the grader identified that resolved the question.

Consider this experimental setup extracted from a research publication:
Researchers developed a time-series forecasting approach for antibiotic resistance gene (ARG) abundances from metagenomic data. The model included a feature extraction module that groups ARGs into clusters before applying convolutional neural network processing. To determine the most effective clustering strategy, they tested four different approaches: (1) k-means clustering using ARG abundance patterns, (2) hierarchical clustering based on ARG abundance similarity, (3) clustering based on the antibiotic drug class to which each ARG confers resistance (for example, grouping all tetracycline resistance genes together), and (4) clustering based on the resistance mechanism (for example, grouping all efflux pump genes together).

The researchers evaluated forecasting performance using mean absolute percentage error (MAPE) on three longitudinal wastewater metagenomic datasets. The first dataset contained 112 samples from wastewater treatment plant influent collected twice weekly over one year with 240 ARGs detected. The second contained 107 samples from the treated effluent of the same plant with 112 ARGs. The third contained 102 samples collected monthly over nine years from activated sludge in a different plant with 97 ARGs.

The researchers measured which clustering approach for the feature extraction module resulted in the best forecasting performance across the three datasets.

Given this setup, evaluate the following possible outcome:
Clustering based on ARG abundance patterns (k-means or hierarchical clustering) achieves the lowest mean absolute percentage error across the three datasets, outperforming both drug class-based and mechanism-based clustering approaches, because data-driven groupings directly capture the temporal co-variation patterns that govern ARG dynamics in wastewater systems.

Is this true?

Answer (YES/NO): NO